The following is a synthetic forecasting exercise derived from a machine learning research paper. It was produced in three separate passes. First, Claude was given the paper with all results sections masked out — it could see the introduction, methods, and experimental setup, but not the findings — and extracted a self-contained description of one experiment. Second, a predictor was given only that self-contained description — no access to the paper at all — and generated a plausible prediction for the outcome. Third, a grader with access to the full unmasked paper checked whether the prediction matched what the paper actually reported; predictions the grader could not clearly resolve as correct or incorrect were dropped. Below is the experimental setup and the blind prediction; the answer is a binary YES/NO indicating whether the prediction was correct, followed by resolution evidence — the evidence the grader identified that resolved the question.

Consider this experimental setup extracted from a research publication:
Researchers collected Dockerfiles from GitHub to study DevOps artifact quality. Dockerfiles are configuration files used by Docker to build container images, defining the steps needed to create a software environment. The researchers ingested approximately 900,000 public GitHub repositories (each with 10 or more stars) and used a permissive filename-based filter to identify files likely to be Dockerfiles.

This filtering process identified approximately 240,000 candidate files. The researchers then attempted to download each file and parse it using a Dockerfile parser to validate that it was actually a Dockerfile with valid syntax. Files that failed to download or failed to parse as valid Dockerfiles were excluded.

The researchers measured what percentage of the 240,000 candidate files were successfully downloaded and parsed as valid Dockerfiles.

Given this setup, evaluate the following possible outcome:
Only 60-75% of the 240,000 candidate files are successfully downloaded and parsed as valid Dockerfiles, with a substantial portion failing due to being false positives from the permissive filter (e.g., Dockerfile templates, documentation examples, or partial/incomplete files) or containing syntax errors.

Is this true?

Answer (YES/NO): NO